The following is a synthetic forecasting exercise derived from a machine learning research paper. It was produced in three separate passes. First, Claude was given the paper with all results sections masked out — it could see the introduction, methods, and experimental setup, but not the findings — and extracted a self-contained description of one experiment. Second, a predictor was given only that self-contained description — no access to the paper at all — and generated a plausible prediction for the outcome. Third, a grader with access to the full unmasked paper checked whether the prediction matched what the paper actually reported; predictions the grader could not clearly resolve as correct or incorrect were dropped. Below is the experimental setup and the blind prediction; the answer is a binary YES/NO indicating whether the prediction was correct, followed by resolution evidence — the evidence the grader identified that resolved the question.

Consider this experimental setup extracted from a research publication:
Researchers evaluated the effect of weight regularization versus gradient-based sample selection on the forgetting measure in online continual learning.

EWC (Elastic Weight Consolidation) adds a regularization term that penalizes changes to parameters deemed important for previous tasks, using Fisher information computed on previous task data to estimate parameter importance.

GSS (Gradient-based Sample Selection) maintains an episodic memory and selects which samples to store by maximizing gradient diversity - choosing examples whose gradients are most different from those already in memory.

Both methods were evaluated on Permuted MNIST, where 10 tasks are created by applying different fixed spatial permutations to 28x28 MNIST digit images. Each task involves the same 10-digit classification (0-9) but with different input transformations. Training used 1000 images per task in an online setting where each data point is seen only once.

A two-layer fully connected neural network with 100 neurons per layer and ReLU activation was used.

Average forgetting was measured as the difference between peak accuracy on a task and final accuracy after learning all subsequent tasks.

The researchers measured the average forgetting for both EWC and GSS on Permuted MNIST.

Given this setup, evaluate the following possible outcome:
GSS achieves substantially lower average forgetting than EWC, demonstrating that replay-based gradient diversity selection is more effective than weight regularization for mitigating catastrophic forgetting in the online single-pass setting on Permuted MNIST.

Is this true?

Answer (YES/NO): YES